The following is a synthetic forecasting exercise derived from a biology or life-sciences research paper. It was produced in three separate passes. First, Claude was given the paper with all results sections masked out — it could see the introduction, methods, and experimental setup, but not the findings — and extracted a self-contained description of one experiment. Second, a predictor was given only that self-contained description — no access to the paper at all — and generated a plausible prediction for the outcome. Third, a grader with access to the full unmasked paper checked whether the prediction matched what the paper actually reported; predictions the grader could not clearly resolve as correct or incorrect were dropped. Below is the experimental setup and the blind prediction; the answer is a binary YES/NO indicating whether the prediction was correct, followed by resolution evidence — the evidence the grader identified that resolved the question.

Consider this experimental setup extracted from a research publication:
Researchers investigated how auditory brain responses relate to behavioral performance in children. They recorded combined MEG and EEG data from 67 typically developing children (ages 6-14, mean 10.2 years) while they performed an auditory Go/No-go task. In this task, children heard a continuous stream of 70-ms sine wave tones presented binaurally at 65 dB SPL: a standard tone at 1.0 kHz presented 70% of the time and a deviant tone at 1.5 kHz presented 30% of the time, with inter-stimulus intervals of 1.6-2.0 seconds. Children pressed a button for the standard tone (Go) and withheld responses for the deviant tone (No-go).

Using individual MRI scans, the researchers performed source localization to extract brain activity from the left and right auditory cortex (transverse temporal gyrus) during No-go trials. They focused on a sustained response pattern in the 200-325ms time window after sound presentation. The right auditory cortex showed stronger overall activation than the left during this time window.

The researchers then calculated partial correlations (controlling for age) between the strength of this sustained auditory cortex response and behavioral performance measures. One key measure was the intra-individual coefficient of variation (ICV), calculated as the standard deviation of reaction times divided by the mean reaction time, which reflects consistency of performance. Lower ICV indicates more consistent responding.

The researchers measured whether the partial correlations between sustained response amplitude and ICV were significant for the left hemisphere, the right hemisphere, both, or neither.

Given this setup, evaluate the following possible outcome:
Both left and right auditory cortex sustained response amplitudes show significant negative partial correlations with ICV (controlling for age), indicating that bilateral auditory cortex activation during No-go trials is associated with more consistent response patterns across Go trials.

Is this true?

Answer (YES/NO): NO